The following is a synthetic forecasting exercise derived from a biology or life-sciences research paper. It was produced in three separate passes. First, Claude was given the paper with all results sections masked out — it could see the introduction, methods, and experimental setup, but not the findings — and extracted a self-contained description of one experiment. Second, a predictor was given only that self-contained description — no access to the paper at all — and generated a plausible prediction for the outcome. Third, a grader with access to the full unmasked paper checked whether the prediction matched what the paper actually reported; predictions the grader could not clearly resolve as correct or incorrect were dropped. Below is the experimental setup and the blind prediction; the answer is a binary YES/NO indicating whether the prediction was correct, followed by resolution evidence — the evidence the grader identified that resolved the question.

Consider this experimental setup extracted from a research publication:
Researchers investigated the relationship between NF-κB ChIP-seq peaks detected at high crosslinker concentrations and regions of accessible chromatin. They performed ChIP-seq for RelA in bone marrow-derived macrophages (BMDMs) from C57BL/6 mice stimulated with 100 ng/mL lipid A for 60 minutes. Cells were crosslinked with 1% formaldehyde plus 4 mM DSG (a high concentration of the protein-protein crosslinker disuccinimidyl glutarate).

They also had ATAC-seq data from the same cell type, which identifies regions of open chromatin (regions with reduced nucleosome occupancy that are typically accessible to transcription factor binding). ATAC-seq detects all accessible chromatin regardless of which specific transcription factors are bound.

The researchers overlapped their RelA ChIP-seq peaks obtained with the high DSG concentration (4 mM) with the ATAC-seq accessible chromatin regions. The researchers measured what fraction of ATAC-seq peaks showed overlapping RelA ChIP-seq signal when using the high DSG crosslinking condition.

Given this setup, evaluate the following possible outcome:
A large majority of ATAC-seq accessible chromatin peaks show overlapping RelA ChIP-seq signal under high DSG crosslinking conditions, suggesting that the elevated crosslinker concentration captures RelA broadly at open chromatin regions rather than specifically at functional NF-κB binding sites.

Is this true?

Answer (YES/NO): NO